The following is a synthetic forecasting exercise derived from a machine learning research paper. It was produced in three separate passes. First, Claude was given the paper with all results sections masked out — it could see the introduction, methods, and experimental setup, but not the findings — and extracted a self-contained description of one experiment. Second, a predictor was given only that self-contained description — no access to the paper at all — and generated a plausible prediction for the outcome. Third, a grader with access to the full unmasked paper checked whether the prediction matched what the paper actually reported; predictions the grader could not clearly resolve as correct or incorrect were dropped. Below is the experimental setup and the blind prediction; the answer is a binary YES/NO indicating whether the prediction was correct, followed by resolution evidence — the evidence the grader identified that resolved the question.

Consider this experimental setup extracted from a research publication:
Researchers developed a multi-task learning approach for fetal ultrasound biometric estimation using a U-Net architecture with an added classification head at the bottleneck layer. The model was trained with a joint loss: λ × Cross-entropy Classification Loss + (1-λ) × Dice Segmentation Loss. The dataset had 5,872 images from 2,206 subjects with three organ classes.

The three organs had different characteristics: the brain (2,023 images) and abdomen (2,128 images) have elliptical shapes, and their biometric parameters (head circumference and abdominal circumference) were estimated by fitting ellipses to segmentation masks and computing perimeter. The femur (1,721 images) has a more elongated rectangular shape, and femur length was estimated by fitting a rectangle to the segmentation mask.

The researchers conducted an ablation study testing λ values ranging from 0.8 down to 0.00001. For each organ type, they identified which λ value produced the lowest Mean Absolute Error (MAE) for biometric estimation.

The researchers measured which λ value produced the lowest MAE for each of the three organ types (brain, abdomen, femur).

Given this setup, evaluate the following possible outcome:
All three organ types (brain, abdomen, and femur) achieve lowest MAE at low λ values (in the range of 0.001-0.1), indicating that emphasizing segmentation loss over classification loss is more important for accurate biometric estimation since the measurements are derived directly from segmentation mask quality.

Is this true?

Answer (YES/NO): NO